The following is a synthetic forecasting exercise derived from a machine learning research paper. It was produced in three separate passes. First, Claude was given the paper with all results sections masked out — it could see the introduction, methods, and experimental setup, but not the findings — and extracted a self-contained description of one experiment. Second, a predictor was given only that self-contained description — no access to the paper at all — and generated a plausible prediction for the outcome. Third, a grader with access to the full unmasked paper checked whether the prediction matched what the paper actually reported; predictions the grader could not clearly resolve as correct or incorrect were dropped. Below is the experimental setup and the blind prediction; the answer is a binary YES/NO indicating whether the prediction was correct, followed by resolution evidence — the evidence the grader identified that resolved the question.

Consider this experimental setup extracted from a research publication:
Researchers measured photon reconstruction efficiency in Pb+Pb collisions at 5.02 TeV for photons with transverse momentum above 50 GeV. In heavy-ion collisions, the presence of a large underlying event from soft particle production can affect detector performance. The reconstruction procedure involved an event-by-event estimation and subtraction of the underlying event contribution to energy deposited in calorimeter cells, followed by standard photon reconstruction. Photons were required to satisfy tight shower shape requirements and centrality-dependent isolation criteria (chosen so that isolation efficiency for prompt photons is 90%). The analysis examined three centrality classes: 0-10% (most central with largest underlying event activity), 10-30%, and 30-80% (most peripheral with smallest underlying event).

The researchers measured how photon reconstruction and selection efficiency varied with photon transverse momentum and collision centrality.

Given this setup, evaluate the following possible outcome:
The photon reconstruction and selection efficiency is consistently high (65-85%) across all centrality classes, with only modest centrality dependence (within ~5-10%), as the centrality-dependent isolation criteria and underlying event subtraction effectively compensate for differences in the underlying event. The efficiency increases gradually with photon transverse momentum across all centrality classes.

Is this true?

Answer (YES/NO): NO